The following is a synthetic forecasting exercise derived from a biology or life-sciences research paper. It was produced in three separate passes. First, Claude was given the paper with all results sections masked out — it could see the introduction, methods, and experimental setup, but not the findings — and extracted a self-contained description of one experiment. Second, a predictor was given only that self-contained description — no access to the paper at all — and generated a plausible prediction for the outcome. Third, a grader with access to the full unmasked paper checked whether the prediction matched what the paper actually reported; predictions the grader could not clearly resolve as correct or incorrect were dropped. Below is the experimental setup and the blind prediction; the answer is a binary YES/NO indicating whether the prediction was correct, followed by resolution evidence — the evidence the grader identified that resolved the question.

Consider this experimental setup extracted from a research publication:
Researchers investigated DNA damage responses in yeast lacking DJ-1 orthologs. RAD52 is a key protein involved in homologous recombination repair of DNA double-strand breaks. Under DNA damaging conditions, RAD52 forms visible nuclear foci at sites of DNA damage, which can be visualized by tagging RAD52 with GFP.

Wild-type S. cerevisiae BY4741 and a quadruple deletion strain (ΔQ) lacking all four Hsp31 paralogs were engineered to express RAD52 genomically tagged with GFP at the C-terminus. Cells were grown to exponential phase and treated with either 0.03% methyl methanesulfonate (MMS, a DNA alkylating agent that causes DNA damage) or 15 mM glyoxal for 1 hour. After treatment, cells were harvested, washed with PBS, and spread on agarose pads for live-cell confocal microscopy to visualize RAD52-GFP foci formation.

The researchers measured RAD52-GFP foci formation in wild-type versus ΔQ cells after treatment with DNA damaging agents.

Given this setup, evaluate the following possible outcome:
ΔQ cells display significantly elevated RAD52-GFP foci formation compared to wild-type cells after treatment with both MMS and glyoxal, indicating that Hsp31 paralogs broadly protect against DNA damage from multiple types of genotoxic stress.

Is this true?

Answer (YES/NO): YES